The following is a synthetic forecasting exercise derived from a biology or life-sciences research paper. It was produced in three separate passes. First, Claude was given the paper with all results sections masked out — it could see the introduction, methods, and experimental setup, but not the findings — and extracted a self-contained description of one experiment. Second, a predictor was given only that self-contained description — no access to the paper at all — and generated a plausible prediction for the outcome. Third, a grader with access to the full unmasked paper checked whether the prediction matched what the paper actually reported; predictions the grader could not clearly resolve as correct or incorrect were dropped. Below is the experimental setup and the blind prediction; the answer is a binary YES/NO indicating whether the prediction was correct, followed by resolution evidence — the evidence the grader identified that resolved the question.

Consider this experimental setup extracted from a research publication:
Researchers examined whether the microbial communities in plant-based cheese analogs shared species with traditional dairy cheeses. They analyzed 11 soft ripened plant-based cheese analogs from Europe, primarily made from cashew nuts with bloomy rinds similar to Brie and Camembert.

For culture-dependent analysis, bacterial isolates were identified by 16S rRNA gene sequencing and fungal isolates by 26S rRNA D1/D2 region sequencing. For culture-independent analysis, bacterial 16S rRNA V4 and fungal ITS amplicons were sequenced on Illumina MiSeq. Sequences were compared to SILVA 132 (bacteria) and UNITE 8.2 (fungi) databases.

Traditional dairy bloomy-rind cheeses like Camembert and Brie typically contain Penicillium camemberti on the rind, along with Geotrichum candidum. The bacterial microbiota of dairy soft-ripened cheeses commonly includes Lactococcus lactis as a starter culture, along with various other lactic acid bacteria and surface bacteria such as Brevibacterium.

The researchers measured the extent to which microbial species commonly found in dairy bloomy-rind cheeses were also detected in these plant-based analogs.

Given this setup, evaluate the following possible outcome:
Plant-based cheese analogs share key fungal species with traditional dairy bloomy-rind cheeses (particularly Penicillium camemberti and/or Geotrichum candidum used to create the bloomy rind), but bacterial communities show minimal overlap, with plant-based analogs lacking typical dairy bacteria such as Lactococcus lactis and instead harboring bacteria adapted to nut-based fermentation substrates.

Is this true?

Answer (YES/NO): NO